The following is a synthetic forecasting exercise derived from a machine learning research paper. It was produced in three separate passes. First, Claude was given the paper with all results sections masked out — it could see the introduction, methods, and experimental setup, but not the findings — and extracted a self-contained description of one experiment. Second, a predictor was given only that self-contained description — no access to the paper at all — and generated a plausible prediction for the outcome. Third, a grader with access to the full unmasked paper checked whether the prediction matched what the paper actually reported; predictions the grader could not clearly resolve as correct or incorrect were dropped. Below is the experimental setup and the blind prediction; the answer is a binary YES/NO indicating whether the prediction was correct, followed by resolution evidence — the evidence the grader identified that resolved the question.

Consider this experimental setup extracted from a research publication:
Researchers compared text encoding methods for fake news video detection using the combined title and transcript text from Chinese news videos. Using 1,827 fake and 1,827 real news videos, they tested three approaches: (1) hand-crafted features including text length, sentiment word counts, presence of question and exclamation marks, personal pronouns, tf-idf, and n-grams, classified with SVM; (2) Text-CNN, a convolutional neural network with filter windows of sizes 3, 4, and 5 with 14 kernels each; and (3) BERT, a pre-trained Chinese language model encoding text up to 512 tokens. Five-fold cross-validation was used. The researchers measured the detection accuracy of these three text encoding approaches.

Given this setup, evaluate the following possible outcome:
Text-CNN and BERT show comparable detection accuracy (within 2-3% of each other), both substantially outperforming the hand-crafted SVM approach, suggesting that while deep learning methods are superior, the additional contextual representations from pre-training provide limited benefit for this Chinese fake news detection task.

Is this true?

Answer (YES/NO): YES